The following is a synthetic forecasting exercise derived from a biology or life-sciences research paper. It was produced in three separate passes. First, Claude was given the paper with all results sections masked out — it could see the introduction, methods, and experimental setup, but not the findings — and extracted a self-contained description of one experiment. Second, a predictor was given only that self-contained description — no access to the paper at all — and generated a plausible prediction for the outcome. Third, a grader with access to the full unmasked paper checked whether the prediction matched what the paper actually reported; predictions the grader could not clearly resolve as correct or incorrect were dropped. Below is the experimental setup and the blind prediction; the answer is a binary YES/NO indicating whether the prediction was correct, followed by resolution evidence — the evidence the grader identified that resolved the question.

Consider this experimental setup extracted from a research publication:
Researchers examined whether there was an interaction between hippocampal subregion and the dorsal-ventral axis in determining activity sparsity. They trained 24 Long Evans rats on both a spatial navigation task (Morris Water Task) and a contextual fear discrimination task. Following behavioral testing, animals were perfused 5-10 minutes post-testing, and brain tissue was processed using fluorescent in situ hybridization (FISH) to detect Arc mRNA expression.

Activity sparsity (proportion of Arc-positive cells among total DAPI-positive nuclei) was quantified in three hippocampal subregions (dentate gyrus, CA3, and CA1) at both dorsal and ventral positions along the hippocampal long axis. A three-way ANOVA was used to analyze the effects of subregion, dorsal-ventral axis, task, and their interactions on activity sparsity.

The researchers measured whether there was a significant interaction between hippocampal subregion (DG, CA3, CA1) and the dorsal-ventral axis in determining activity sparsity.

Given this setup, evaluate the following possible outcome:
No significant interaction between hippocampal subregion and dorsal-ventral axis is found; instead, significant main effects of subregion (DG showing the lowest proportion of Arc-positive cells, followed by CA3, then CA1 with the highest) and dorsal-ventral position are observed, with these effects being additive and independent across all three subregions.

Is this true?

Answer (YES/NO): NO